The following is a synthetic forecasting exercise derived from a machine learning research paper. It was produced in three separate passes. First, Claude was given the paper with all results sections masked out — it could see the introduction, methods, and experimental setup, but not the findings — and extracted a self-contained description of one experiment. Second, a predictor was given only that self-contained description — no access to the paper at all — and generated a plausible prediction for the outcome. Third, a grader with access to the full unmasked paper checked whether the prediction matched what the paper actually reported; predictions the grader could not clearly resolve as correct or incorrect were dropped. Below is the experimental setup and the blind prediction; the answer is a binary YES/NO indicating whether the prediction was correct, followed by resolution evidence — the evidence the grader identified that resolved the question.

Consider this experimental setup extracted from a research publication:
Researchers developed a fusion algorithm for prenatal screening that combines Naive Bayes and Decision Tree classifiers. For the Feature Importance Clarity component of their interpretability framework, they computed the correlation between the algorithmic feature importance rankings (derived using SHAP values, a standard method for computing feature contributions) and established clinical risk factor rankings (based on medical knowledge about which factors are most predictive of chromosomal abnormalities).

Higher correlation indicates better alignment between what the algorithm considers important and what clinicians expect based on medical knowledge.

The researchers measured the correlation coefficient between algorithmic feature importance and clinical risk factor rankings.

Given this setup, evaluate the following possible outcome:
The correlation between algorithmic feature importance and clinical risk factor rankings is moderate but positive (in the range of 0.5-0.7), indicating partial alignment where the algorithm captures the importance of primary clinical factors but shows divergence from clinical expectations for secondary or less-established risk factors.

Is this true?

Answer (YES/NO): NO